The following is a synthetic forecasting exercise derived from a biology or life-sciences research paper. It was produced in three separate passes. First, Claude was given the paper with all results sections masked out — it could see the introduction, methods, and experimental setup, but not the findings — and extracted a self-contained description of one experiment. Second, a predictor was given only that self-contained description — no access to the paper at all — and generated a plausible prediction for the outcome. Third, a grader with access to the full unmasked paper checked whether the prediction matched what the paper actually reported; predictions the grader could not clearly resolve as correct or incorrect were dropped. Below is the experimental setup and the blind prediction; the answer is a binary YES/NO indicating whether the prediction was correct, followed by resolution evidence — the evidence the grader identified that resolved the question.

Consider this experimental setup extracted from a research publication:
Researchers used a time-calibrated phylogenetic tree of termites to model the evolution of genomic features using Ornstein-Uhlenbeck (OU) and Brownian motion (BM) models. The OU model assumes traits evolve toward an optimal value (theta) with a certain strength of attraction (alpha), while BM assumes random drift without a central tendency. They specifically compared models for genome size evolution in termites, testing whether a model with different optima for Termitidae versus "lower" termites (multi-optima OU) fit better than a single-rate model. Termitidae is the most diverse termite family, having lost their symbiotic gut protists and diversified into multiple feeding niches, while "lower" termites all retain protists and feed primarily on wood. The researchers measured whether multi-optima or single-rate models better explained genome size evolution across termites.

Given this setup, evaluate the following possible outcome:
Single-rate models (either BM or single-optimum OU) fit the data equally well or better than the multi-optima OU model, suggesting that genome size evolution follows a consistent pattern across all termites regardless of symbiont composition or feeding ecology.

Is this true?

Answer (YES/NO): NO